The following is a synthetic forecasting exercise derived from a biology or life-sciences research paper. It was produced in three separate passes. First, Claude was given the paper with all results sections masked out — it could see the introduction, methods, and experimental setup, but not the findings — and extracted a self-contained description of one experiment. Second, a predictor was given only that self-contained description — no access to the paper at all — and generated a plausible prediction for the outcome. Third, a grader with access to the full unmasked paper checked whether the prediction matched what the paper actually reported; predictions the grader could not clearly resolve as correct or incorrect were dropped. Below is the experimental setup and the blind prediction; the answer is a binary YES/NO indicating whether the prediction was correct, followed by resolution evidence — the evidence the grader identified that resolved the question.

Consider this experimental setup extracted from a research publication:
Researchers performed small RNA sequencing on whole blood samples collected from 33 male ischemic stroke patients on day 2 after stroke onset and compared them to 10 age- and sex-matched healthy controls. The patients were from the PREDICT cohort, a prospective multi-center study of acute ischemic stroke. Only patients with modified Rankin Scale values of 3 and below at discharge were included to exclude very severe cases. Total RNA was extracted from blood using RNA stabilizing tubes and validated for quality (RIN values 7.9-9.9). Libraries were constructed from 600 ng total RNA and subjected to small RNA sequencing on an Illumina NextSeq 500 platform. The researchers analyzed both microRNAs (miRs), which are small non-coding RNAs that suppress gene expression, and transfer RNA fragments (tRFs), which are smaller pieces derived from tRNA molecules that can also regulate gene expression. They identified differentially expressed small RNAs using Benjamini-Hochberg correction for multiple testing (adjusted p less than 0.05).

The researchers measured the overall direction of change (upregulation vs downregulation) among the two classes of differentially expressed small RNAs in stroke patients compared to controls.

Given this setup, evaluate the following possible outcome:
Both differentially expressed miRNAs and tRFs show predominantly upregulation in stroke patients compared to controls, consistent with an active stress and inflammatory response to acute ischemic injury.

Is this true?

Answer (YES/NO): NO